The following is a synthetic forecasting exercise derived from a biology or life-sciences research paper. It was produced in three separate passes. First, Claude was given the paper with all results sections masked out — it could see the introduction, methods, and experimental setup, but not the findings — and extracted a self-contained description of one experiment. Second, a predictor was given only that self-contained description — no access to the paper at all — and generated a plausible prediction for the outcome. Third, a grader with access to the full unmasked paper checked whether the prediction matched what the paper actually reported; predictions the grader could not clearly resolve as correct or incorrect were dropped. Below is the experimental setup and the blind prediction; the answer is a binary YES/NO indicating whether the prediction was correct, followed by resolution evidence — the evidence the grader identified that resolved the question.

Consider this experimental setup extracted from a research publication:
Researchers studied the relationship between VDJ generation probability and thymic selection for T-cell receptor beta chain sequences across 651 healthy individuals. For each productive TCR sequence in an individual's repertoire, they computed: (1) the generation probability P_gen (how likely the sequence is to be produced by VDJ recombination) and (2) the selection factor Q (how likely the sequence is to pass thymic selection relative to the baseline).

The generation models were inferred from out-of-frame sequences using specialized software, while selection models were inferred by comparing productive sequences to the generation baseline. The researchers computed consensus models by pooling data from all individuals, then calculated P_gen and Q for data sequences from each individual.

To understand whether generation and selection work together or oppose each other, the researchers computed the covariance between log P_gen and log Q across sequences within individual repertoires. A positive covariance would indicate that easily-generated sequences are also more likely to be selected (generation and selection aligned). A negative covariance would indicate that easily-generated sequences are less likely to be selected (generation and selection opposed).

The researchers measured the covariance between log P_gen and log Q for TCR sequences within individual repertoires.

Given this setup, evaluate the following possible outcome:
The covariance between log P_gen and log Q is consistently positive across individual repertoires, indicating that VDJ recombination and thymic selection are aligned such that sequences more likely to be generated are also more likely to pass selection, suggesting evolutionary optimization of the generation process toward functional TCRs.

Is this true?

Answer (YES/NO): YES